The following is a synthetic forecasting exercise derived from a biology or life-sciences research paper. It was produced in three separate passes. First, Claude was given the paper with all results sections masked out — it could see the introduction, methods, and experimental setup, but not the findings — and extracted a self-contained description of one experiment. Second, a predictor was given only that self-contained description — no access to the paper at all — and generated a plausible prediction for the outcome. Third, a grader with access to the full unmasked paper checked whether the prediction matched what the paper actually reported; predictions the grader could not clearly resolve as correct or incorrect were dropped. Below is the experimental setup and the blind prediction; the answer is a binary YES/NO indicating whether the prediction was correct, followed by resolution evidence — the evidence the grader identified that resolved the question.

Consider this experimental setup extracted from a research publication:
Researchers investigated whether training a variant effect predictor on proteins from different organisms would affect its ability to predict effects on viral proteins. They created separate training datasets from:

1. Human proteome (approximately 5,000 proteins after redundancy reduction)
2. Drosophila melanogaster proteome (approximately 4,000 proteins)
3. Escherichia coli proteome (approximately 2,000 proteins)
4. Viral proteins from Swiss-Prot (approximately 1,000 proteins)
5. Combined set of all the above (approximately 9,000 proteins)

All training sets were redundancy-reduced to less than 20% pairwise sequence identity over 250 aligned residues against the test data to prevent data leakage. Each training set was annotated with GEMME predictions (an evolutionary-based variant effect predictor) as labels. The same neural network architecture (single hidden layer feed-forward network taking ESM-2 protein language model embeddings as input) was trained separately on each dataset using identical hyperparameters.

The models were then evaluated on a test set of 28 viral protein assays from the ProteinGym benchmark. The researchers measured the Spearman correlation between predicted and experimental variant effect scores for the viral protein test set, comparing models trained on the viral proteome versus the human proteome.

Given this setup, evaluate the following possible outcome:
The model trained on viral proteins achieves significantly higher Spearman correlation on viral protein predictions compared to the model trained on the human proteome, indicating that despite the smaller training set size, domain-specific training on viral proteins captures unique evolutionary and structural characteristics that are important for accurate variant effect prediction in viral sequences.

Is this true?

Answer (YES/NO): NO